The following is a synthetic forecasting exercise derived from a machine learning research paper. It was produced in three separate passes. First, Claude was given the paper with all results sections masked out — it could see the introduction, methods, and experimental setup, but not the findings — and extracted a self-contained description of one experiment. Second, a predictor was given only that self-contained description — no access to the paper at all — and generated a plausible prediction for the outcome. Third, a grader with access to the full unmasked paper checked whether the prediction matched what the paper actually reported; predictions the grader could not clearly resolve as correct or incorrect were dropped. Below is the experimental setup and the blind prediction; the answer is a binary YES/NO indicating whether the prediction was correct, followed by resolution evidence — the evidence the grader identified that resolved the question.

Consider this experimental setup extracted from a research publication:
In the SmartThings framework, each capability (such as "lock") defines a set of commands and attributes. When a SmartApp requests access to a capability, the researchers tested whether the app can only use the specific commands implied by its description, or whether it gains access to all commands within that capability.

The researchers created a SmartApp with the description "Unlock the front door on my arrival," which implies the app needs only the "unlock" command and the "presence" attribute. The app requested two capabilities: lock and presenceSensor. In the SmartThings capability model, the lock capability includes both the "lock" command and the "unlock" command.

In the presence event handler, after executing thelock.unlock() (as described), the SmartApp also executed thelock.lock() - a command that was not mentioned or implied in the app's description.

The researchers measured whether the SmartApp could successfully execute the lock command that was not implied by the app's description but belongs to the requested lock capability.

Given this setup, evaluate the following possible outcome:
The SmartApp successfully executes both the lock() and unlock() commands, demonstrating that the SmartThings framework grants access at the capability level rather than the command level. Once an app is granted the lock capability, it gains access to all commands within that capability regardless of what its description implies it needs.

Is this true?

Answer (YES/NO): YES